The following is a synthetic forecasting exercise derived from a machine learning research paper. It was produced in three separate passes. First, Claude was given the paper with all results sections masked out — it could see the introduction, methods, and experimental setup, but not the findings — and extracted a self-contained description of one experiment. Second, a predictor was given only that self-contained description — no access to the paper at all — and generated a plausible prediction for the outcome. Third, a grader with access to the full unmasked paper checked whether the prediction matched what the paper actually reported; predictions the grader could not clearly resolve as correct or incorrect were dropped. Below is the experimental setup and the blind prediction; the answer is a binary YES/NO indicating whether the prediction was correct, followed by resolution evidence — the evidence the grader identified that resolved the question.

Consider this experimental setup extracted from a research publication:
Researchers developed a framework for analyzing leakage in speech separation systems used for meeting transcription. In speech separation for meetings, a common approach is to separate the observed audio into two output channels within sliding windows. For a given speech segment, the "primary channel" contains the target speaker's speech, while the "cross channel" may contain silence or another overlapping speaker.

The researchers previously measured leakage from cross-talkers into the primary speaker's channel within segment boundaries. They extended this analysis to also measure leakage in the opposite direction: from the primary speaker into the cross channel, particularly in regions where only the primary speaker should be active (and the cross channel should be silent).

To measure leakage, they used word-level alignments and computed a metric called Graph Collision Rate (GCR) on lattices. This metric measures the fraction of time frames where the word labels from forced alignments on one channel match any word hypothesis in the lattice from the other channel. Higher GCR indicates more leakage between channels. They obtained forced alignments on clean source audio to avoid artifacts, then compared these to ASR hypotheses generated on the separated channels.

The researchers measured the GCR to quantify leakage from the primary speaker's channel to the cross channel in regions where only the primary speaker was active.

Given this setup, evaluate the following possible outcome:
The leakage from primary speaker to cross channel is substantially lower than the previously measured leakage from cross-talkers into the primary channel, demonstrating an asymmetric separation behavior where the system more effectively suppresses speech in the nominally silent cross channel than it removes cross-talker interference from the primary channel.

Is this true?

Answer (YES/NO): NO